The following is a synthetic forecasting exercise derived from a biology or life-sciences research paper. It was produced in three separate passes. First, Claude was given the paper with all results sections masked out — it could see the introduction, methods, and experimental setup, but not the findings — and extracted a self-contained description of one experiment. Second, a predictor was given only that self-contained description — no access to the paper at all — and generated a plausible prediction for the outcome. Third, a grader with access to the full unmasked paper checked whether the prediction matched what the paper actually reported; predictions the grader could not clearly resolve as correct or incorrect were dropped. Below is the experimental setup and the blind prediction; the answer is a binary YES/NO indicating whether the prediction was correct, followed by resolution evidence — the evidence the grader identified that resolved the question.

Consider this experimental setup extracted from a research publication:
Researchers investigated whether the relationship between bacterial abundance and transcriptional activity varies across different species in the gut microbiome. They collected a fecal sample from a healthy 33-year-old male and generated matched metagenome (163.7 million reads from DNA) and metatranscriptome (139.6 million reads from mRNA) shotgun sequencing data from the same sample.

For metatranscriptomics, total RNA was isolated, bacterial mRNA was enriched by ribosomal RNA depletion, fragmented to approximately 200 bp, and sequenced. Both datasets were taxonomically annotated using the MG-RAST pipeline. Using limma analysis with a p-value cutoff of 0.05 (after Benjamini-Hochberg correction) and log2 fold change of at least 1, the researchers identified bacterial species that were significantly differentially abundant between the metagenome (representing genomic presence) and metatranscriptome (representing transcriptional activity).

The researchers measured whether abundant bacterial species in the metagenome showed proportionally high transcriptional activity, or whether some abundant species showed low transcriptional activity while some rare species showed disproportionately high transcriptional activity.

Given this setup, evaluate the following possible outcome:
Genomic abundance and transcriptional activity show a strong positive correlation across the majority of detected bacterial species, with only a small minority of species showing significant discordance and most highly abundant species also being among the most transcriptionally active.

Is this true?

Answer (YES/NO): NO